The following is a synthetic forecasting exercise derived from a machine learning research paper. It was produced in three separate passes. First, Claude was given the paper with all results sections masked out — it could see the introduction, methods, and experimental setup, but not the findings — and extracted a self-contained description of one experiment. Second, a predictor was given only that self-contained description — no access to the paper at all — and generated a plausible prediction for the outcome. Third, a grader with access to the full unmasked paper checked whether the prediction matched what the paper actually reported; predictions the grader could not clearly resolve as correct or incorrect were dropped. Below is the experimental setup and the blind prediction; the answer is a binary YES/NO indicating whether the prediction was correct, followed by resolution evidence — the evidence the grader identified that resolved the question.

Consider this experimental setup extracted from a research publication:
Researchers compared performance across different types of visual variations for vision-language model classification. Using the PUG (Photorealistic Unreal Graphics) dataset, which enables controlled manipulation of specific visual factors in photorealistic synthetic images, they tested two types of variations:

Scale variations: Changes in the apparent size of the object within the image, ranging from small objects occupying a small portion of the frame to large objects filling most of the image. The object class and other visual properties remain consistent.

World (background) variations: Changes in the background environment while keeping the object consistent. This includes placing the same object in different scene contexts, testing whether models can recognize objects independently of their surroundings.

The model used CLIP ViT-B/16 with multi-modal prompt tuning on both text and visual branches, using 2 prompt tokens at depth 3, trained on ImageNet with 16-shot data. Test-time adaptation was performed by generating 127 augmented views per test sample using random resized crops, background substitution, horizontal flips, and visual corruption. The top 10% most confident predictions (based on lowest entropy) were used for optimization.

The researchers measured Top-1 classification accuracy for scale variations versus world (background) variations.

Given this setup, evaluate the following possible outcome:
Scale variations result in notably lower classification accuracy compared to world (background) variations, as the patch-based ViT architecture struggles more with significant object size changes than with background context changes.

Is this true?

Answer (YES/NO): NO